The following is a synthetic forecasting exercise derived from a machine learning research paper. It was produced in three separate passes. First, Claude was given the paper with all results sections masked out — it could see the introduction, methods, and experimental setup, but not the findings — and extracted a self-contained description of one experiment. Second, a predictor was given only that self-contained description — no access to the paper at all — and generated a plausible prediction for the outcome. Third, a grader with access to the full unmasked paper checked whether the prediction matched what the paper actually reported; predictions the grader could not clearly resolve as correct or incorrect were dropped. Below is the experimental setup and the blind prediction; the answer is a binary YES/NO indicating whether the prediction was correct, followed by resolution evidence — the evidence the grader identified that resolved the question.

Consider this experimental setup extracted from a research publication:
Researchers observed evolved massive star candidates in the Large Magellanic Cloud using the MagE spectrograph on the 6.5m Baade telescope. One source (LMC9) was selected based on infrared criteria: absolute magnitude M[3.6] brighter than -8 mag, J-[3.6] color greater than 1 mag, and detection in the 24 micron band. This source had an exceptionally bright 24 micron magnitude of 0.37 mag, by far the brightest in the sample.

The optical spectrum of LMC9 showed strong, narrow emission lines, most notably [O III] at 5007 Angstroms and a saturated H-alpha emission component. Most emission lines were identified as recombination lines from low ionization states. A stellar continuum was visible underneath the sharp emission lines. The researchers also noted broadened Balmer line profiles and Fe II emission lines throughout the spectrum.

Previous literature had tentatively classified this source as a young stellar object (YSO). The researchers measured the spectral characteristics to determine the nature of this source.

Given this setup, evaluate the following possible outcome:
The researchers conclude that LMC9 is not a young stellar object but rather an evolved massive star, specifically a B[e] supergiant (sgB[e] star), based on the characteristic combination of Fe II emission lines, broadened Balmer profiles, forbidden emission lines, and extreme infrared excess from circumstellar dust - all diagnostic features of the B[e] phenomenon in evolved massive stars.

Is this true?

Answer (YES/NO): NO